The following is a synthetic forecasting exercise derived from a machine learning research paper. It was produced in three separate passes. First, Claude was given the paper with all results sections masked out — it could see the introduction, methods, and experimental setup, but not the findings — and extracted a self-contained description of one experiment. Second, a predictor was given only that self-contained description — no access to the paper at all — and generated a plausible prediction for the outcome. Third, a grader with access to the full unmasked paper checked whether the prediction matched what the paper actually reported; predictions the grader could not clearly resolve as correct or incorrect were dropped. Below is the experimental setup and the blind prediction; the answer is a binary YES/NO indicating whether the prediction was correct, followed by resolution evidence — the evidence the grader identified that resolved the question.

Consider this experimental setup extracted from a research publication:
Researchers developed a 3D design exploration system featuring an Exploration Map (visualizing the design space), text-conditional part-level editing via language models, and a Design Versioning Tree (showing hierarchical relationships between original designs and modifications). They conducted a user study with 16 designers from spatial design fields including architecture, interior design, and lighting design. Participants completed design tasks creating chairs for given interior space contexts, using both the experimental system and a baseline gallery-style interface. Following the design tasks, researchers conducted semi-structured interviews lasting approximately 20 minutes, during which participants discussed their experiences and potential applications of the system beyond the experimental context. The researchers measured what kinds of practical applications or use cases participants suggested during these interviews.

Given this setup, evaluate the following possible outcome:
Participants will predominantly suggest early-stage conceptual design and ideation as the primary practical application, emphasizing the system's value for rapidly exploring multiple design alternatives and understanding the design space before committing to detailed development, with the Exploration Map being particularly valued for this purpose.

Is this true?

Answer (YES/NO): NO